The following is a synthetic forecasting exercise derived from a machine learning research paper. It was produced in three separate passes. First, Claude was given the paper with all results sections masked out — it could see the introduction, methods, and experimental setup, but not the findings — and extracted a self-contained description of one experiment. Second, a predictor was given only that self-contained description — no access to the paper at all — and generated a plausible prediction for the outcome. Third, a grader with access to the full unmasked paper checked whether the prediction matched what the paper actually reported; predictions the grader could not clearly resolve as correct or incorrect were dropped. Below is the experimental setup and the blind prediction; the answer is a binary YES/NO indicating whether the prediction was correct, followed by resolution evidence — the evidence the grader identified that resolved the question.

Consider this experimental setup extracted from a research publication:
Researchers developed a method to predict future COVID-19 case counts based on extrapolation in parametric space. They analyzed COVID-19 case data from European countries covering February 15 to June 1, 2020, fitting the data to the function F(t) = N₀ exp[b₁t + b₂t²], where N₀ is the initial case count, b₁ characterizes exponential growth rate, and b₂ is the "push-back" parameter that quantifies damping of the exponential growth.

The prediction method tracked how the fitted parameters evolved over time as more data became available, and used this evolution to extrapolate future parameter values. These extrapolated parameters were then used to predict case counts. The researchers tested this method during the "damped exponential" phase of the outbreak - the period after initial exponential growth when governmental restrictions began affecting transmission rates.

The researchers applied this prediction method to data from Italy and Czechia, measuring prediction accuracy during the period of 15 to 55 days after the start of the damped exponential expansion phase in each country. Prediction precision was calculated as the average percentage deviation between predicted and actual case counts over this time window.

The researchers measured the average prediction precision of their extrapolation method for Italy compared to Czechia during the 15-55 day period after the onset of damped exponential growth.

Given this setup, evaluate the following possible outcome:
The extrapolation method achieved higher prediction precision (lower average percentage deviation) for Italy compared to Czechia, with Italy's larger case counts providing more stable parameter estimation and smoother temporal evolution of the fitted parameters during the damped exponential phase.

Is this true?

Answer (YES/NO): NO